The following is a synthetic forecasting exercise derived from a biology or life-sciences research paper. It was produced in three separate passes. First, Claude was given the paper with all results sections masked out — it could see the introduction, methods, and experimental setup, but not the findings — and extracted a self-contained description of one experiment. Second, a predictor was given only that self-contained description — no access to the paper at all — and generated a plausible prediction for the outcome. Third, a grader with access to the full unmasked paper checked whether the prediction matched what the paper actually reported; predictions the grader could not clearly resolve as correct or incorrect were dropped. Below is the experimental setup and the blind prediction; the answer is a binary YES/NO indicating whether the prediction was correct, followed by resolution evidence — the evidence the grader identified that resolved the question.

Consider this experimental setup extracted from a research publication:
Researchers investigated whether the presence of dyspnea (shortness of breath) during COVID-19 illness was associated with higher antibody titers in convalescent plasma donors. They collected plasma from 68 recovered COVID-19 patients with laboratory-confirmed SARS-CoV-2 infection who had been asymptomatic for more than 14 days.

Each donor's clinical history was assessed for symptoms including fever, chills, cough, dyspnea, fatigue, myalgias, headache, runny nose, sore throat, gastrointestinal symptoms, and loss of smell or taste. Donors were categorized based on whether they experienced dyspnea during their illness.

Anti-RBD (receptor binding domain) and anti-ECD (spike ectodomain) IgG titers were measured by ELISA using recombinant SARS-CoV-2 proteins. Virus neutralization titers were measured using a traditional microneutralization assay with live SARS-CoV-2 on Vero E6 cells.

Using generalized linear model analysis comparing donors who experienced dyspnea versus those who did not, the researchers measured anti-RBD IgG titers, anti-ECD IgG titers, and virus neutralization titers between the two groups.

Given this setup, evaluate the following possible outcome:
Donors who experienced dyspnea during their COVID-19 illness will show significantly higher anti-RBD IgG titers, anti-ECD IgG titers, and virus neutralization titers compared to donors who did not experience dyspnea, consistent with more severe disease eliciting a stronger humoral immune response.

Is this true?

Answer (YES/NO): YES